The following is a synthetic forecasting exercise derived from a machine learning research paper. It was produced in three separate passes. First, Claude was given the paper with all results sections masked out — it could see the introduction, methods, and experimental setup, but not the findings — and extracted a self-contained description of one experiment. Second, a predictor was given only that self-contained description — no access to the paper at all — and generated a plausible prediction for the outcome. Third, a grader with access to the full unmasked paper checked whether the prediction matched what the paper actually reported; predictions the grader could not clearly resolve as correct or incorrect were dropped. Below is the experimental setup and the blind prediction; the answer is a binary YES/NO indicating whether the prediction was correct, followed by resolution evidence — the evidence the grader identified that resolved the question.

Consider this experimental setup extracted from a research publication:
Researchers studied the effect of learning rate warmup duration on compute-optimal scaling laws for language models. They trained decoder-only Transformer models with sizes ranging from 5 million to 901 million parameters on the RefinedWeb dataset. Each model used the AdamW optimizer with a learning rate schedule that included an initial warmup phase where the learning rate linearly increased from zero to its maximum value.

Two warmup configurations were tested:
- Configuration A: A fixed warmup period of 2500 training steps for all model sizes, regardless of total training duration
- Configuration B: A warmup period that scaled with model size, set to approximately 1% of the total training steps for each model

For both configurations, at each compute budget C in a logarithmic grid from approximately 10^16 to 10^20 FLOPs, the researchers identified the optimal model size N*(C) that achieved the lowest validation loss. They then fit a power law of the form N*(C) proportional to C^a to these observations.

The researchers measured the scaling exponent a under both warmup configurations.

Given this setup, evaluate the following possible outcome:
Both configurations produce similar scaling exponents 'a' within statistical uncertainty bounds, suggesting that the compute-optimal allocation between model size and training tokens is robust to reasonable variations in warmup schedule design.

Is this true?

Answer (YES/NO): NO